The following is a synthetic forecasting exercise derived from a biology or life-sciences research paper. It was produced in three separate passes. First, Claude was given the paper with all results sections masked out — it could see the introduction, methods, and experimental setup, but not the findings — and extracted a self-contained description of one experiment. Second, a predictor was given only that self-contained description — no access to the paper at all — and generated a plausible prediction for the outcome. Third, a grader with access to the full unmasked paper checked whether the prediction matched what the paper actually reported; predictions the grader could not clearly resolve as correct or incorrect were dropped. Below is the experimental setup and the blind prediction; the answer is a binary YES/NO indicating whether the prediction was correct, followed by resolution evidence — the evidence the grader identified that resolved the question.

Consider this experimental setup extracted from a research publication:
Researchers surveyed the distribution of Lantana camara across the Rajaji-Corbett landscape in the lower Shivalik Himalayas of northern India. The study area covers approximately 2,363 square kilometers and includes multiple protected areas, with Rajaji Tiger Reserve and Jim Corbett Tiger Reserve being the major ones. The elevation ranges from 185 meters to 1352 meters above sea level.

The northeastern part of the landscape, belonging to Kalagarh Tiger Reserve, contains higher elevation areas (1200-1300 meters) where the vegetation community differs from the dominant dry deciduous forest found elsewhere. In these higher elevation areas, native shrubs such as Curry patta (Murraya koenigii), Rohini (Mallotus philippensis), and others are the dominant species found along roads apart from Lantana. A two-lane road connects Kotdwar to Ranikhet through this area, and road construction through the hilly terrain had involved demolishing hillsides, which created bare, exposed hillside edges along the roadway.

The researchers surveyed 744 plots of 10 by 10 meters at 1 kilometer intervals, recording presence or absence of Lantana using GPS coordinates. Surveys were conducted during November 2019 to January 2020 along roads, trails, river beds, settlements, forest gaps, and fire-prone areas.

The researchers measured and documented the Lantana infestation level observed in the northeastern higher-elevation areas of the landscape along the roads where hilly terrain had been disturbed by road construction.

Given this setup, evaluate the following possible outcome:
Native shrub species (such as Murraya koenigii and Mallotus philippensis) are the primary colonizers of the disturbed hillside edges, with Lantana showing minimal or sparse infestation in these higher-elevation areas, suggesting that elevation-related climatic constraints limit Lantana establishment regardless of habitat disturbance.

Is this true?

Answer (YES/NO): NO